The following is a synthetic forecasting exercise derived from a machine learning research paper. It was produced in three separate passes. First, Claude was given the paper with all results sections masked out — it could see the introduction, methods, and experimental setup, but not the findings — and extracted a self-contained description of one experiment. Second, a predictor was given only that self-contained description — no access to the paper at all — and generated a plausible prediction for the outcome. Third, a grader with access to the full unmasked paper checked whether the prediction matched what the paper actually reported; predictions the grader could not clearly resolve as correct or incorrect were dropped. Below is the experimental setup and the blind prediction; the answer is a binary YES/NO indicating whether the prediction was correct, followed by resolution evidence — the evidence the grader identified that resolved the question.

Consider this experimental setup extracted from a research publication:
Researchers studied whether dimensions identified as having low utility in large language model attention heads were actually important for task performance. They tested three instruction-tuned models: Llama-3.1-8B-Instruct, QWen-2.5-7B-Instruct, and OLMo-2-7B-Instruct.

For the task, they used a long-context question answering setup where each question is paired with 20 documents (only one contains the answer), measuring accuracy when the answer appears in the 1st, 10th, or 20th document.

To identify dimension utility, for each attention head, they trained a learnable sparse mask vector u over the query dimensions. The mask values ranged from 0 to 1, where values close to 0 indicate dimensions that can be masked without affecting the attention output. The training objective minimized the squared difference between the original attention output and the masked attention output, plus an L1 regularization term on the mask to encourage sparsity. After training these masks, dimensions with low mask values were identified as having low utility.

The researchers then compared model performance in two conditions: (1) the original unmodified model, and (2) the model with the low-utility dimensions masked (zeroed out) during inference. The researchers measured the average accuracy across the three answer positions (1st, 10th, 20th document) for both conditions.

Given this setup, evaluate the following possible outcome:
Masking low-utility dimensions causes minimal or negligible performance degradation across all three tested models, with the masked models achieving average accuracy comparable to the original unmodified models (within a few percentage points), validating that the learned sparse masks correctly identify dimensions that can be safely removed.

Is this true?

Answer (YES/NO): YES